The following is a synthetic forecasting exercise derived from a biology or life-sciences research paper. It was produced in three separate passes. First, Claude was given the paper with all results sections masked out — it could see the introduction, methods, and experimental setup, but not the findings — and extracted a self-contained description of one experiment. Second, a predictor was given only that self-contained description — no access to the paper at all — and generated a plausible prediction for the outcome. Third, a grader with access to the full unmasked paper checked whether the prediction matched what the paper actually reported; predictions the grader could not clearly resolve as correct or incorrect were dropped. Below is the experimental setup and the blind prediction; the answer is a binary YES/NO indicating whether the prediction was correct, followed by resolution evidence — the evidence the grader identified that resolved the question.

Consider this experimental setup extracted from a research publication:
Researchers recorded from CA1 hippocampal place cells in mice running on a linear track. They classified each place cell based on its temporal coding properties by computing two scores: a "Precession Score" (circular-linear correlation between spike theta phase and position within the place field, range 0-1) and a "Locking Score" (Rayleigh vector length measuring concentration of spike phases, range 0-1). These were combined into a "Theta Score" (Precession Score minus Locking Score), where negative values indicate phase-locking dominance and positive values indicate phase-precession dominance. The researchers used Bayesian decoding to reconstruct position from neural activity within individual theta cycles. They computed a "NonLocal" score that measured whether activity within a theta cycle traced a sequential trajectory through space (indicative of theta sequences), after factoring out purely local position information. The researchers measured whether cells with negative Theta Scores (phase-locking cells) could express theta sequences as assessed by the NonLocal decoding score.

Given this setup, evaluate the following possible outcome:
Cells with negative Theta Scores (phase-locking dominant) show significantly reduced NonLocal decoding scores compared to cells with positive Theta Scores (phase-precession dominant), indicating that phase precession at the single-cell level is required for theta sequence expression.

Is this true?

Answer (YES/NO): NO